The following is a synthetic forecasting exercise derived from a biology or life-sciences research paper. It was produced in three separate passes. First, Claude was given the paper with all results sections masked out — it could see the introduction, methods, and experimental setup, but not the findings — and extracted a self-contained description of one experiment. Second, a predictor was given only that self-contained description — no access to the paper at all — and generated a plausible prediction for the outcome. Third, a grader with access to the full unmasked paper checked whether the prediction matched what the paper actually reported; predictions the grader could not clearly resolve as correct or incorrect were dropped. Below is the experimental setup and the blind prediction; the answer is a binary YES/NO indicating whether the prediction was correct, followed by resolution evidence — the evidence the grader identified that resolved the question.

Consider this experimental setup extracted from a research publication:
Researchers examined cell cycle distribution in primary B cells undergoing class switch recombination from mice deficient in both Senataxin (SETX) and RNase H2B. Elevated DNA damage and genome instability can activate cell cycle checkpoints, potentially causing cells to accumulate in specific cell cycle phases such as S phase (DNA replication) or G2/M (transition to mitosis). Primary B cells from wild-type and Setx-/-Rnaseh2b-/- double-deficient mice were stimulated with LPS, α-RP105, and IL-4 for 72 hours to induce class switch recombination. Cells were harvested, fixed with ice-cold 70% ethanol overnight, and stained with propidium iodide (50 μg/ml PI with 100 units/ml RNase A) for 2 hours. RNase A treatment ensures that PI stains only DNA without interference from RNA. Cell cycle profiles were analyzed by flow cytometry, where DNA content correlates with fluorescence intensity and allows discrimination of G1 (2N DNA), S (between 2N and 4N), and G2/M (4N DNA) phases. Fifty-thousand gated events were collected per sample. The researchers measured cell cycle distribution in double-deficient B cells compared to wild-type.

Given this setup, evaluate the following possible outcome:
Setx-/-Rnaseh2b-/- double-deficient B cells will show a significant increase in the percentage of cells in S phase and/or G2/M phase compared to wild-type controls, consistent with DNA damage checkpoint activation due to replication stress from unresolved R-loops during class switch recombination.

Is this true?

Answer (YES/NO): NO